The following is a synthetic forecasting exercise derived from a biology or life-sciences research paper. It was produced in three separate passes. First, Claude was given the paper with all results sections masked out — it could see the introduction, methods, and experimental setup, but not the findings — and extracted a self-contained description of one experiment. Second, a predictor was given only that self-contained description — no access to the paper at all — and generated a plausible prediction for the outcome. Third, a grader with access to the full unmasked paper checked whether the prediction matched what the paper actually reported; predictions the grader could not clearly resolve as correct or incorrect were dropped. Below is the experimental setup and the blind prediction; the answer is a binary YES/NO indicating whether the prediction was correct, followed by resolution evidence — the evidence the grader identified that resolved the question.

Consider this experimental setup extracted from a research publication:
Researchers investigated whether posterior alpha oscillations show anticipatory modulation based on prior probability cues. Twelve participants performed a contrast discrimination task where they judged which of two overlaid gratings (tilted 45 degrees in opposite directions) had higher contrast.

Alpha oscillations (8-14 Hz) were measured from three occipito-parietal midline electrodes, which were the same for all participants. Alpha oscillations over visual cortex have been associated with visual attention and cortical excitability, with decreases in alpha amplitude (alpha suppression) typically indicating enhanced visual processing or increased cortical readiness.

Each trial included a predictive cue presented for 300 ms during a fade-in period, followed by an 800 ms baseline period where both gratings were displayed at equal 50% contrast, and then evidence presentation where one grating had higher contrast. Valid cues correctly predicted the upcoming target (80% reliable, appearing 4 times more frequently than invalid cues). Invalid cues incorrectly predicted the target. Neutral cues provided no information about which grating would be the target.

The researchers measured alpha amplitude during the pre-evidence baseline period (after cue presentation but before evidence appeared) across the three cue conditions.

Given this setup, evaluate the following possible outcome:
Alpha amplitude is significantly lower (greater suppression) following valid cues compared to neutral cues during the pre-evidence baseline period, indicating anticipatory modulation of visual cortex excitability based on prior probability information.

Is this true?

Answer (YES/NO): NO